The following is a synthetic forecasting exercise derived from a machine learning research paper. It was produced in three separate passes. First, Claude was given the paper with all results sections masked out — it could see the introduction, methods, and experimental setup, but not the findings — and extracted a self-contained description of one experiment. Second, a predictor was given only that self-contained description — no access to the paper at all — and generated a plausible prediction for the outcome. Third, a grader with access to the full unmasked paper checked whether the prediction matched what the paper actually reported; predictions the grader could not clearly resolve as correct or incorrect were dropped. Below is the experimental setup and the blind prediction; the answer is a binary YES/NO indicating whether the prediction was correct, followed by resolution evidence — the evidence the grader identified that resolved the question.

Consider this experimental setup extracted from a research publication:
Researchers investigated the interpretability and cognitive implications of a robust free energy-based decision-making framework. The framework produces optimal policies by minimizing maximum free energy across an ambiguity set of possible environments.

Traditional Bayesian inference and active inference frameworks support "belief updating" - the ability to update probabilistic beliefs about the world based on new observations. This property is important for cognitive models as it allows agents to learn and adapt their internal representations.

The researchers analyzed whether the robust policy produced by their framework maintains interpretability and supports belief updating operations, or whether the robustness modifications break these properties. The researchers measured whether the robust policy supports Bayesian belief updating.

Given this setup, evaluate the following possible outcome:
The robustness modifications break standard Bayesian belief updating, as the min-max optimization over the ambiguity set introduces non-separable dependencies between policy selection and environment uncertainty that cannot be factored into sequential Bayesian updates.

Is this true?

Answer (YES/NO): NO